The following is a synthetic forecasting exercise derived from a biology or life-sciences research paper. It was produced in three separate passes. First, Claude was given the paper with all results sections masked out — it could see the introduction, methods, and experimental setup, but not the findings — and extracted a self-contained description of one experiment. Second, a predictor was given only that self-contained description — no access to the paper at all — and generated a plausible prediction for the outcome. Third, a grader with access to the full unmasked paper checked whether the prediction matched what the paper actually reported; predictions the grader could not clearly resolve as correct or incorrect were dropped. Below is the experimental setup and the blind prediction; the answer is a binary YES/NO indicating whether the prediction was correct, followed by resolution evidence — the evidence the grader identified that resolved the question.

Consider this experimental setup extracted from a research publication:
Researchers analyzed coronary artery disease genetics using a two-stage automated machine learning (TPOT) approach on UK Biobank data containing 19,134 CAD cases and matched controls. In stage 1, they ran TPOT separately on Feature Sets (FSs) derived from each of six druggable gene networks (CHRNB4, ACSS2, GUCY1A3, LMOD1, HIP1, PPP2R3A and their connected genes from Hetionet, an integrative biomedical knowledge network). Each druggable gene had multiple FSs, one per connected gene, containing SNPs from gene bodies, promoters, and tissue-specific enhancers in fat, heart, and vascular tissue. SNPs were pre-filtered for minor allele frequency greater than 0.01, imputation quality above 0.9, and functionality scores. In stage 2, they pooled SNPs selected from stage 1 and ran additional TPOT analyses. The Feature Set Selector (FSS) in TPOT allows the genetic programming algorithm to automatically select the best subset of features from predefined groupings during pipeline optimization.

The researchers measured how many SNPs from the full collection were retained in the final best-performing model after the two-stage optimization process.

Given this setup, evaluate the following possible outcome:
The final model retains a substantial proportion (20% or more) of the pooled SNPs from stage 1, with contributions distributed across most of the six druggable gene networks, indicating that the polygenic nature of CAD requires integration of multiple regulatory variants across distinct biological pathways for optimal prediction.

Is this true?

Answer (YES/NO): NO